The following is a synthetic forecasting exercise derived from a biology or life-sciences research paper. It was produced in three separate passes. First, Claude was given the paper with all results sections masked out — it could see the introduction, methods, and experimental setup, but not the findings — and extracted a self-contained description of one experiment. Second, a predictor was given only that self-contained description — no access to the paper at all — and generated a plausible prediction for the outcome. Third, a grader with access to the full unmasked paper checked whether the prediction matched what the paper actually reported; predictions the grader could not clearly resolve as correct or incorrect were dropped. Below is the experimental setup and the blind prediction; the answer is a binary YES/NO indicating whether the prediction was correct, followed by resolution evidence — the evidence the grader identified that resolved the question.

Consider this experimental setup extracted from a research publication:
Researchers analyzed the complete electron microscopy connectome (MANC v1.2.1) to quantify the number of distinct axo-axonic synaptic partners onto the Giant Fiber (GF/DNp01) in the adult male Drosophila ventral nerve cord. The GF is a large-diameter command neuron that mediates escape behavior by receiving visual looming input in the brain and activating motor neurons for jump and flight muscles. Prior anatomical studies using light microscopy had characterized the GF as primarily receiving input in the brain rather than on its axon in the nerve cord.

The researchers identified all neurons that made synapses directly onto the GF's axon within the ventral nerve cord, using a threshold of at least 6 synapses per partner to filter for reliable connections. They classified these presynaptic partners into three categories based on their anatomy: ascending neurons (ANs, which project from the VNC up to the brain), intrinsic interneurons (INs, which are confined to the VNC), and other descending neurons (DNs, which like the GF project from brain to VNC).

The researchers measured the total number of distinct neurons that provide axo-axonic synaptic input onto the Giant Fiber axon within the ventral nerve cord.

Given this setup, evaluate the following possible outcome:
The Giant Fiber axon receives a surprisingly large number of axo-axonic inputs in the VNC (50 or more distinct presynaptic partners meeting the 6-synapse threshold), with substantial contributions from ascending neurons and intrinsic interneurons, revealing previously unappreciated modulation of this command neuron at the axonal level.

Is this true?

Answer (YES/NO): YES